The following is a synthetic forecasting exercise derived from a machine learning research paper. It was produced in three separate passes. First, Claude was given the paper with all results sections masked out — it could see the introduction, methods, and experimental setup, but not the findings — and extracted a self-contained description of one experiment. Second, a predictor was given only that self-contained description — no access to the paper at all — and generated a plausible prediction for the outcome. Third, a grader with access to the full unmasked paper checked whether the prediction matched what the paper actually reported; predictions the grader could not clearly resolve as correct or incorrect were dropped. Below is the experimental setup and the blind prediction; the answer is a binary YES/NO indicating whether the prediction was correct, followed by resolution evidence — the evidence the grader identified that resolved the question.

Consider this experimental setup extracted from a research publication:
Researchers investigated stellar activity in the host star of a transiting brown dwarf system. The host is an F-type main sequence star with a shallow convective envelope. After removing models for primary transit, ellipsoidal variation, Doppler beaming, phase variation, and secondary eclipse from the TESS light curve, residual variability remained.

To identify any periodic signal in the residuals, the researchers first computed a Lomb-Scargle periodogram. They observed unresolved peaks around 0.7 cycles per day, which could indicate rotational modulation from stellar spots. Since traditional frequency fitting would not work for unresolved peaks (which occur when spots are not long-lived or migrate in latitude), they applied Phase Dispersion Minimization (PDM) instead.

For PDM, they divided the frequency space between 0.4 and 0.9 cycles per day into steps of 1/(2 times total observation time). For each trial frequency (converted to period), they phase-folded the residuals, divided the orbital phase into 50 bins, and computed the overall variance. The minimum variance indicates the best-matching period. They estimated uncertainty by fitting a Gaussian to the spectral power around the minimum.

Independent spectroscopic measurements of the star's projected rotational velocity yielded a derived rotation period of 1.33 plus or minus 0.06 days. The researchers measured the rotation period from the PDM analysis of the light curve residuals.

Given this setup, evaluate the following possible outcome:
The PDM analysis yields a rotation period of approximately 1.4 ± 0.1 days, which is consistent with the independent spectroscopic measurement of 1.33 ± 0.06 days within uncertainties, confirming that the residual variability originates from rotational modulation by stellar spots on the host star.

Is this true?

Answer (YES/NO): NO